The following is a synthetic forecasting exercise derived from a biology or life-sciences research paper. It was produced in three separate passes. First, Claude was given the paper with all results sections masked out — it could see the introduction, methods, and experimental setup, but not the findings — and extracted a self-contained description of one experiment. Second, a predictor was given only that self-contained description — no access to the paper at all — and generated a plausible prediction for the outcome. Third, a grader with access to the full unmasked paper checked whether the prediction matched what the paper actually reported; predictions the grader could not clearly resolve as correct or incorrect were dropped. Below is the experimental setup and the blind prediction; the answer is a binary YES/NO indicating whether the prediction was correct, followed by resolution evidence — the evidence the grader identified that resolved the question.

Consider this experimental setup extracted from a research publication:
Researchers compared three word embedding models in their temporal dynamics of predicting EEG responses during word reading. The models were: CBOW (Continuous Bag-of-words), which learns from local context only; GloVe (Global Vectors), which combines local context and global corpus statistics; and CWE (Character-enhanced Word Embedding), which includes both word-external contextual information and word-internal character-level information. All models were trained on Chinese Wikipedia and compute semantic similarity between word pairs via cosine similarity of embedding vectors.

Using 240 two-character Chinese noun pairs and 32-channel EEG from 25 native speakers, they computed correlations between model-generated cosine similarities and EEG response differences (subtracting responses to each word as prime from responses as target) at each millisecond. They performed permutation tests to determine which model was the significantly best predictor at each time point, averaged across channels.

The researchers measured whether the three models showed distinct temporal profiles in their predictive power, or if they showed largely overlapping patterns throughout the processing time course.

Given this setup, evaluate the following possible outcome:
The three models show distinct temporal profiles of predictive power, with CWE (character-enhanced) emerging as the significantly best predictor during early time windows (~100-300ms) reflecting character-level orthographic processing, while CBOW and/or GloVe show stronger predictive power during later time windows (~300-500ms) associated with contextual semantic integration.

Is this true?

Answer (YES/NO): NO